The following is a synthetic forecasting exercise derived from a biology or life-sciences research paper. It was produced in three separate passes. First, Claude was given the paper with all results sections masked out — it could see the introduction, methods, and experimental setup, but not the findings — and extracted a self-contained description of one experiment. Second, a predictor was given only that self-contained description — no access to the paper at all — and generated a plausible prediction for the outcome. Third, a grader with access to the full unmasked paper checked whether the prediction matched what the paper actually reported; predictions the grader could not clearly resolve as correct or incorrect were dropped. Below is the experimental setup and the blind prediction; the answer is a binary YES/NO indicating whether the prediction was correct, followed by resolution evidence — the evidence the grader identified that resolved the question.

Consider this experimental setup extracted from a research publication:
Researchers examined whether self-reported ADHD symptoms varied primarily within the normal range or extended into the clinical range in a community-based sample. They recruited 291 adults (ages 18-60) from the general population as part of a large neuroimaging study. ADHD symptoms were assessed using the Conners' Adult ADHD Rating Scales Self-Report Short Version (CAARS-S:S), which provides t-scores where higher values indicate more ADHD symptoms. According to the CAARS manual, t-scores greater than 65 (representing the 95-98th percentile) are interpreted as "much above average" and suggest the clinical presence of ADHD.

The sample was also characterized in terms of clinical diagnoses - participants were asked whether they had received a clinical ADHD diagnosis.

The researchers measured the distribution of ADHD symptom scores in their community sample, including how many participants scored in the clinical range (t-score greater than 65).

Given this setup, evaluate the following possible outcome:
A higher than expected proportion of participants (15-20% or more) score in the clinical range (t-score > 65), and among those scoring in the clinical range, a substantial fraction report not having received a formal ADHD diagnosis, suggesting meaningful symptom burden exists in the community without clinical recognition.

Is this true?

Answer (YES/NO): NO